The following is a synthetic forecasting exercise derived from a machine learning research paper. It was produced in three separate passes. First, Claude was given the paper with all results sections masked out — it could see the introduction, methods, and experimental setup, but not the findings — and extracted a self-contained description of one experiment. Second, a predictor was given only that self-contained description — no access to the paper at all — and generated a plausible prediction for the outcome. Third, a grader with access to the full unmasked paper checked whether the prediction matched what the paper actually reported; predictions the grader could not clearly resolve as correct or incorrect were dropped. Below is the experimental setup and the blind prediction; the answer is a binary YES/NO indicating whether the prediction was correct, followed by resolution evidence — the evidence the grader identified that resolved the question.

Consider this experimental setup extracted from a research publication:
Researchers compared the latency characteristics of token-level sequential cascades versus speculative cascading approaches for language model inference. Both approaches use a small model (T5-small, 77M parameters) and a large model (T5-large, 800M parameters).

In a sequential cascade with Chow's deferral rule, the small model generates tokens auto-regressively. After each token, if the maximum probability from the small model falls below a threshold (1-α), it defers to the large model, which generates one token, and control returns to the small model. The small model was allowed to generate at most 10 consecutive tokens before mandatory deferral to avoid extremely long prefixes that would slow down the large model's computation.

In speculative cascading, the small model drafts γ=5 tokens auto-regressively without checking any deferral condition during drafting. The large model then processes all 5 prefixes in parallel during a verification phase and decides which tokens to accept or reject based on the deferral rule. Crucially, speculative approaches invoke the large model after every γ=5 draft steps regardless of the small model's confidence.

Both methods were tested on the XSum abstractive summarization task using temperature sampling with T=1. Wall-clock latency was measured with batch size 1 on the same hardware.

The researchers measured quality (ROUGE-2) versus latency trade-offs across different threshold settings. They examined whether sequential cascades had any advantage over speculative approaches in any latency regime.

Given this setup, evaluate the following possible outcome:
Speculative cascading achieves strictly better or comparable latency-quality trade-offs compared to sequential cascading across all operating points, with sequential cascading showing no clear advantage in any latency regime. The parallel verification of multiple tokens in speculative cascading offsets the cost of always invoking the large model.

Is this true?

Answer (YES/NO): NO